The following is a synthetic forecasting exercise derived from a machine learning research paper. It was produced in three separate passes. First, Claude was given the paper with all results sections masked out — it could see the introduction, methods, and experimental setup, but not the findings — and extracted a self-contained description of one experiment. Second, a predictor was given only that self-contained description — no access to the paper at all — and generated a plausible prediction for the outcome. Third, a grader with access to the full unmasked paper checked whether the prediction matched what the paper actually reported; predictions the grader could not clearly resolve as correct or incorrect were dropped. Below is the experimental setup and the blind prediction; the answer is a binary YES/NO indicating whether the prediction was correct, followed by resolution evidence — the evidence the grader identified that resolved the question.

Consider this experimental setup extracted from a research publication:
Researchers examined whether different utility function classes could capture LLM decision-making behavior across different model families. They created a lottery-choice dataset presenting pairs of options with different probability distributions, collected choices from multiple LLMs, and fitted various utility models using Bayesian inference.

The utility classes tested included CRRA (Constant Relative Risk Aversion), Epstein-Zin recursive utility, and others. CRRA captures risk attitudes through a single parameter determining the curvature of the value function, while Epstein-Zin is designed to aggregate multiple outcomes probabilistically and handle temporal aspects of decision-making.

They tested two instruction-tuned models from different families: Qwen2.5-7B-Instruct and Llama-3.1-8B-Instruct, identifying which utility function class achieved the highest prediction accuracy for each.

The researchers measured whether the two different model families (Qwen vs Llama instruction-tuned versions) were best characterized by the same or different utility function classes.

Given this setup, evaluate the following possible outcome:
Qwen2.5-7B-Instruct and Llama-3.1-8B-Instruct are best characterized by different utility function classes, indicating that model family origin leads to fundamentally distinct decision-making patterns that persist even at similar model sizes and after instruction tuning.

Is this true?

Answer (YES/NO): YES